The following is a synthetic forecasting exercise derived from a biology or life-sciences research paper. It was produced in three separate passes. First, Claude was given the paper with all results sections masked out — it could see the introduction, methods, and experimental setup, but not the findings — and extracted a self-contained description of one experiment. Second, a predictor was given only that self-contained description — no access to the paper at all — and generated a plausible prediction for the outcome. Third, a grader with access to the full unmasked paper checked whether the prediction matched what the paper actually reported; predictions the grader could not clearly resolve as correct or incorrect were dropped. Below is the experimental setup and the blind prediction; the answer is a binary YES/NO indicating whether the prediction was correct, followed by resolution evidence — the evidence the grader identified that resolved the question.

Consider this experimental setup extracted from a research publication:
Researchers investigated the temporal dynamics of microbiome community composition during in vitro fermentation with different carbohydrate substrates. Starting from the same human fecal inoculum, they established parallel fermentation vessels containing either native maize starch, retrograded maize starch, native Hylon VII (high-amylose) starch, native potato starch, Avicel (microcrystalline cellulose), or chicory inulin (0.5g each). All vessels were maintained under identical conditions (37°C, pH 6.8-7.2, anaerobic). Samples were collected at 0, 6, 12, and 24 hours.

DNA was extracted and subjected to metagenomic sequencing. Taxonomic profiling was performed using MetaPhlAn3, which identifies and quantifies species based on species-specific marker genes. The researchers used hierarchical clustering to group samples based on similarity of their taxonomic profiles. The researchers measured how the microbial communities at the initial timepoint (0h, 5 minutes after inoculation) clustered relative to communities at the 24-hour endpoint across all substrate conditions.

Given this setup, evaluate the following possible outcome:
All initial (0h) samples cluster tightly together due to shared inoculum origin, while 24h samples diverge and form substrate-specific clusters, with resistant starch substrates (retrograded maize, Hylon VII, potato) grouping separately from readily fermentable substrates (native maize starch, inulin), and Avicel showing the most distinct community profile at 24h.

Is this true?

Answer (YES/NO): NO